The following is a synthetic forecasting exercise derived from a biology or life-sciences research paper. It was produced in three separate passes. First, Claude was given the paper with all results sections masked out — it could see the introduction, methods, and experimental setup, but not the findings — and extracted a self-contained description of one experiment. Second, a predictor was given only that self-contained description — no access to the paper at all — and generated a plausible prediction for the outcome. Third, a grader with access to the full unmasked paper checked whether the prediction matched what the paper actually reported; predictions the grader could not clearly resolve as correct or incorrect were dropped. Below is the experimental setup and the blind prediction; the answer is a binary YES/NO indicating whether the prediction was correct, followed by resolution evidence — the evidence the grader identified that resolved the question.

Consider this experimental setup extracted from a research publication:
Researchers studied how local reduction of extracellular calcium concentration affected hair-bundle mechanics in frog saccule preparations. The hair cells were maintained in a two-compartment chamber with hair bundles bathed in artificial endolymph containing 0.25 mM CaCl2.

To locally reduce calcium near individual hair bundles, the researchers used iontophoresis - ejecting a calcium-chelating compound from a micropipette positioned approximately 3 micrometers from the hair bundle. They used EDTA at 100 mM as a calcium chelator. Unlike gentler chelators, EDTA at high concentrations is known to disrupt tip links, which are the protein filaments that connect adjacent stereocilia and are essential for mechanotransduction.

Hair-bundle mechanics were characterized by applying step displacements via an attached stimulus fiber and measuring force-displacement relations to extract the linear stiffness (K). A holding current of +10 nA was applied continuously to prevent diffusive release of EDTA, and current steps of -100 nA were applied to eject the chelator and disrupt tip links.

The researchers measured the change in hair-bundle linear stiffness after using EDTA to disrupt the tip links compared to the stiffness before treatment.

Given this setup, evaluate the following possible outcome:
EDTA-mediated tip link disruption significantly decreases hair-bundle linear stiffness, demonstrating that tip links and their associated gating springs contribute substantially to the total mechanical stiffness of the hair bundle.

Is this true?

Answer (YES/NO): YES